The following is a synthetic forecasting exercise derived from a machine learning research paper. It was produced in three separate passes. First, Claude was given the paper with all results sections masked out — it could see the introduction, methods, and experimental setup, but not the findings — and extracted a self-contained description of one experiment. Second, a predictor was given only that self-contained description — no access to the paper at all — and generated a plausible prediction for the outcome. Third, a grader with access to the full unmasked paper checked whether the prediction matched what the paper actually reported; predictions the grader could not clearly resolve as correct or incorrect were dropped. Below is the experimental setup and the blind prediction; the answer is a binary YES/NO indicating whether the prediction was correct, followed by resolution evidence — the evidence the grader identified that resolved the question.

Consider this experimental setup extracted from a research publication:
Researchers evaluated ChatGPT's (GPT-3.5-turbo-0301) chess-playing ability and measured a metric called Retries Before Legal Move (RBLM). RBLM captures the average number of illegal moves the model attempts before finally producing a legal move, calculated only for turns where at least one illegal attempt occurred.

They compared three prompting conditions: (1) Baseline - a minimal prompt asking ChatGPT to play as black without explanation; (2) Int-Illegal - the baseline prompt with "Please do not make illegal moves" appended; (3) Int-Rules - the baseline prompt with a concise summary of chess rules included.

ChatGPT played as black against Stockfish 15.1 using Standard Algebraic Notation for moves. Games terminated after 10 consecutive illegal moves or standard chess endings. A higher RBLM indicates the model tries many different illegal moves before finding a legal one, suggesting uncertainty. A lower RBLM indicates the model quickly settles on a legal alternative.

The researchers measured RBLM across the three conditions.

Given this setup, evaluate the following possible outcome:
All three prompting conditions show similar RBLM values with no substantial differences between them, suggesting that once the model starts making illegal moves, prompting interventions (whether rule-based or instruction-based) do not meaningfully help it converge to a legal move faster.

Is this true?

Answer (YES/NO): NO